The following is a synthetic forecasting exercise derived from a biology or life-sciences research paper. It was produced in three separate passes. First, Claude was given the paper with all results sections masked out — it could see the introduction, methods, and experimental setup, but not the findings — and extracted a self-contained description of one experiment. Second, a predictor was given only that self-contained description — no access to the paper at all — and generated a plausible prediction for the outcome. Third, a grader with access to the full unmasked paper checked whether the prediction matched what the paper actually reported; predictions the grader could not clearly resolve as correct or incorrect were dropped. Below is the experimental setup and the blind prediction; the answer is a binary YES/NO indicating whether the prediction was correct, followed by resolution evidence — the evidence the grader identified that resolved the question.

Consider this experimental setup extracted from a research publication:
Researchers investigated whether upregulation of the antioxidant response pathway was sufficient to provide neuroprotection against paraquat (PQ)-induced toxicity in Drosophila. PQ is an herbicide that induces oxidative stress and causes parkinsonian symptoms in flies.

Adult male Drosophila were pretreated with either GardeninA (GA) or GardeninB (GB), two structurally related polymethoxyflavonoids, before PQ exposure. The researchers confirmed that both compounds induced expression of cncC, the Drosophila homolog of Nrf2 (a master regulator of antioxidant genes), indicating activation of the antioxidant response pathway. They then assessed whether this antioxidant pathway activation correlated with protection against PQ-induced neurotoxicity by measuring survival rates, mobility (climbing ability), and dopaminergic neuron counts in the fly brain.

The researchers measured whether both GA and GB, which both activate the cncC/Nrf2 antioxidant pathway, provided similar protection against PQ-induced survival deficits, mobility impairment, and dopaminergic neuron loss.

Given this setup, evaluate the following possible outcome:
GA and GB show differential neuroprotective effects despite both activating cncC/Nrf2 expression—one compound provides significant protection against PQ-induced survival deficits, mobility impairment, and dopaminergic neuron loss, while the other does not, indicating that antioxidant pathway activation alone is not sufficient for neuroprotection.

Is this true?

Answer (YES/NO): YES